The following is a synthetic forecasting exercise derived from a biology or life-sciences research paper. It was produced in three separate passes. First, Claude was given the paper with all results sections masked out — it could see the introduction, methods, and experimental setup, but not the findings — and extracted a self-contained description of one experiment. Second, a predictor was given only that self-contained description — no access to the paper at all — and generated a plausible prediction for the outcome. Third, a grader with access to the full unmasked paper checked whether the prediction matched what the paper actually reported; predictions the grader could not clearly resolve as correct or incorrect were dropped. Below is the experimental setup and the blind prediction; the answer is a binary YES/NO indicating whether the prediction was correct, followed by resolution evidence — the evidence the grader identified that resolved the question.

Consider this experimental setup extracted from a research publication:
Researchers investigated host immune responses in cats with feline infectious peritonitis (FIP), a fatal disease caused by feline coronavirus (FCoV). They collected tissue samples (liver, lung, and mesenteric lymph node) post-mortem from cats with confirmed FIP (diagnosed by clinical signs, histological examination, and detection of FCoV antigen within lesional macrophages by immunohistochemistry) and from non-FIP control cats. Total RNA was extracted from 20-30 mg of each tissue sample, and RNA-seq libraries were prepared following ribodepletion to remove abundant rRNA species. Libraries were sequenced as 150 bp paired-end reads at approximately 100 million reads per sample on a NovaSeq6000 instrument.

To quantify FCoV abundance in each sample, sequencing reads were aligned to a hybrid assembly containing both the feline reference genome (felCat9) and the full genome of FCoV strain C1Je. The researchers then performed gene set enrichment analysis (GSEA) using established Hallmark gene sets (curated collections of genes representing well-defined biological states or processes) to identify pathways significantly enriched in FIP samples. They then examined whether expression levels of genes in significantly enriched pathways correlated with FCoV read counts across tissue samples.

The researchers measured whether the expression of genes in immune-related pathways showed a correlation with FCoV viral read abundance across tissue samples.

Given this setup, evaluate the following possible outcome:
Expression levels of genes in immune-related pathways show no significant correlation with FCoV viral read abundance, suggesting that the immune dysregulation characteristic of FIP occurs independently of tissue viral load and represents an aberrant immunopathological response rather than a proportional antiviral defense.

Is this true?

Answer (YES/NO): NO